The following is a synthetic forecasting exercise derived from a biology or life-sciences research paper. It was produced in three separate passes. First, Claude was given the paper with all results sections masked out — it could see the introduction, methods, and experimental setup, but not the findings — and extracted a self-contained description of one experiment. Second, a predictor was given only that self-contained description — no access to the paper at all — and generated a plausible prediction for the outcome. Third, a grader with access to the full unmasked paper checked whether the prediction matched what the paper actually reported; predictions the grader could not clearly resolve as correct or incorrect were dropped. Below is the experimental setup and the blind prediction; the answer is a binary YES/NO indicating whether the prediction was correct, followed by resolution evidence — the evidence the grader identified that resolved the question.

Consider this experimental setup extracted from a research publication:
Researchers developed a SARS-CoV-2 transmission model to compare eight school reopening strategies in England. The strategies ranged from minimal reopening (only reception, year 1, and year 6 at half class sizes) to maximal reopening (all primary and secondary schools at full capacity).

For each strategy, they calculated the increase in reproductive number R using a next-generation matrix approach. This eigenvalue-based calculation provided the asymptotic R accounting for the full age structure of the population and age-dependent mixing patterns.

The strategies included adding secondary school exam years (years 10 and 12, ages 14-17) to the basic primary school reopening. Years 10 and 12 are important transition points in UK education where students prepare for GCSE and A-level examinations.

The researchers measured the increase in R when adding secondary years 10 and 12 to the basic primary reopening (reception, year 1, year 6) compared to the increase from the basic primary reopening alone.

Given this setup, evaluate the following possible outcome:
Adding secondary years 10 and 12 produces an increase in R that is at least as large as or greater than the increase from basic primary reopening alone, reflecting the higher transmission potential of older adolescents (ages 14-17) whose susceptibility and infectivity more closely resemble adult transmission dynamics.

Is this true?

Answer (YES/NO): YES